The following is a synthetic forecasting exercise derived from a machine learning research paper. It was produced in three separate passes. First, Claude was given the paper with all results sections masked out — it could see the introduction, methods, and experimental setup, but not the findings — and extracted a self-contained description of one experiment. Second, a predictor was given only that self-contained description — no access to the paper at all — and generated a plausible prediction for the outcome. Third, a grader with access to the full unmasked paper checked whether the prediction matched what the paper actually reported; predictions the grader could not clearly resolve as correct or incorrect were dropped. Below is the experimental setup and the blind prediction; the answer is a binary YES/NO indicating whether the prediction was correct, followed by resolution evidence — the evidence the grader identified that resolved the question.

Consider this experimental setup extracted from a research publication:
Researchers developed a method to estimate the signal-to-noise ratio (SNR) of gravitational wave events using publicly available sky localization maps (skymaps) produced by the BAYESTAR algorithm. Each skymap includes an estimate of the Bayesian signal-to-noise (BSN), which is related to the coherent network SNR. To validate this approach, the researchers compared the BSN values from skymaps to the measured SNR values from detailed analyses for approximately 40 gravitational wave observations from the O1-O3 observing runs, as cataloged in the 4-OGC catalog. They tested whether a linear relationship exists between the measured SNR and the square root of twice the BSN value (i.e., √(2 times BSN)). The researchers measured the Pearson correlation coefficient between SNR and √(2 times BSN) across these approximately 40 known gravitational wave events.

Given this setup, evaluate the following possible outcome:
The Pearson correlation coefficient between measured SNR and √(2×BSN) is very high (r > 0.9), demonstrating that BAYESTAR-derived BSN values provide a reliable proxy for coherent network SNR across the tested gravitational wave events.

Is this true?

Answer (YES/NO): YES